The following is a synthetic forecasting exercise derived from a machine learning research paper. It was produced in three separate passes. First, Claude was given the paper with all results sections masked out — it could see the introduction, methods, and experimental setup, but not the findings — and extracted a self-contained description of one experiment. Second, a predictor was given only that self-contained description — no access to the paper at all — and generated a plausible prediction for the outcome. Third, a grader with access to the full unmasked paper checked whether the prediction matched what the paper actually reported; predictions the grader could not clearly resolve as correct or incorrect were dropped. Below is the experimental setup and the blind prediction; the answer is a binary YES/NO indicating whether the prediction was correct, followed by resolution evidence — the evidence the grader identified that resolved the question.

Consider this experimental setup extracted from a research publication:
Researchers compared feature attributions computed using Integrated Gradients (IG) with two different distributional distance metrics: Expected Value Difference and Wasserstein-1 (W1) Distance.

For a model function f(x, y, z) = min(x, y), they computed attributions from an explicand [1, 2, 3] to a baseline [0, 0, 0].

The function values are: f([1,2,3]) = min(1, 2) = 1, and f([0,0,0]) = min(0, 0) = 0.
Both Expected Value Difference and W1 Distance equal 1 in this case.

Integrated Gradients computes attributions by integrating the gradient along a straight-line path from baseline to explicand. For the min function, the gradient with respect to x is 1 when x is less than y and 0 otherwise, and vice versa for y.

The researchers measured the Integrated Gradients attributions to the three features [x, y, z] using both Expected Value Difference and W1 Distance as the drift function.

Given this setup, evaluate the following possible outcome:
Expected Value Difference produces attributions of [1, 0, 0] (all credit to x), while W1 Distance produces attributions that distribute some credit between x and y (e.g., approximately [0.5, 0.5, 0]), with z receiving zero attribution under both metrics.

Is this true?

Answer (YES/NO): NO